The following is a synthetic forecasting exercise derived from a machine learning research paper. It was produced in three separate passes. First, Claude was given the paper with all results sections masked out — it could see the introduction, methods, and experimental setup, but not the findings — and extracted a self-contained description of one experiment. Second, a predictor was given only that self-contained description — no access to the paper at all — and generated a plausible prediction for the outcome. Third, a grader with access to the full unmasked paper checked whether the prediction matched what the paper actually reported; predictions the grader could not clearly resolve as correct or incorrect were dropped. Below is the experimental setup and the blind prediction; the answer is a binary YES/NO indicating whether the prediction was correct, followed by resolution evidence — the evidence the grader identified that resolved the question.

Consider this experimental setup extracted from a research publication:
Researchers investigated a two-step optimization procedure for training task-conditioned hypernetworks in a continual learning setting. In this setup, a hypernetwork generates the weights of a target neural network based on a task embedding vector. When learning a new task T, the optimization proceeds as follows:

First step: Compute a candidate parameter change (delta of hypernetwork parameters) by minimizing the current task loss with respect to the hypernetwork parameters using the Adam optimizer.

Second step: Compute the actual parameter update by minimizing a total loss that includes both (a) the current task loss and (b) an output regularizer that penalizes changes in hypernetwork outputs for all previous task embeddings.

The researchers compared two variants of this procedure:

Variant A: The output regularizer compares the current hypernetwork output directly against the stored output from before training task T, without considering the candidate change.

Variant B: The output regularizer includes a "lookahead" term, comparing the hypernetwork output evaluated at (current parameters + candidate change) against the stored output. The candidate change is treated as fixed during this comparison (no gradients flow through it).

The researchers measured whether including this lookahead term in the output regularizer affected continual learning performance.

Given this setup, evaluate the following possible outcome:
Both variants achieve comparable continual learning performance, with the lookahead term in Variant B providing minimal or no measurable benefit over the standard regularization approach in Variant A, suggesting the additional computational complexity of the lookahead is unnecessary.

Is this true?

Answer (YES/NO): NO